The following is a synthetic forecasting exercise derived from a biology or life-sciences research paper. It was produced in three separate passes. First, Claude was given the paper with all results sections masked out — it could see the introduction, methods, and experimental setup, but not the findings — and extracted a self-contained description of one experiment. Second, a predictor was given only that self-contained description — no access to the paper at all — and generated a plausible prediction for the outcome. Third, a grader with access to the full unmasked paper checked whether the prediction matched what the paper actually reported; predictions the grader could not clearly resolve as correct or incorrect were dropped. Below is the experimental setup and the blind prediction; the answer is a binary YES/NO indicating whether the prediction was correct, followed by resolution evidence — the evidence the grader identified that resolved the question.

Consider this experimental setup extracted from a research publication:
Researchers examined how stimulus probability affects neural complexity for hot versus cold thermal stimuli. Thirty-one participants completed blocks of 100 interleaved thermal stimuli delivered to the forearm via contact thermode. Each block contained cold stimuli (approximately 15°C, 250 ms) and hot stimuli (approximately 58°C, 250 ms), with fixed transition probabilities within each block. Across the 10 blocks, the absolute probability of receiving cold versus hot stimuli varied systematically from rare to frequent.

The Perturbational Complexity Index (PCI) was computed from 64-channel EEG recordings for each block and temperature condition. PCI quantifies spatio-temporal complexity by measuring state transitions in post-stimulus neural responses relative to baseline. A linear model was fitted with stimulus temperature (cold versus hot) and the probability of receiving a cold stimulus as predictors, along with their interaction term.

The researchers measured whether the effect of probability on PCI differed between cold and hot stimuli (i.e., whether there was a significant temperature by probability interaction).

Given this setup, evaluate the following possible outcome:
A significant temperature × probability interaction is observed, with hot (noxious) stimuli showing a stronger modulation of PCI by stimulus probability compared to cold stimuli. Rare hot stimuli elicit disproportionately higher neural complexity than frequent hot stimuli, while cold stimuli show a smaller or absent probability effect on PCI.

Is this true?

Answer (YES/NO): NO